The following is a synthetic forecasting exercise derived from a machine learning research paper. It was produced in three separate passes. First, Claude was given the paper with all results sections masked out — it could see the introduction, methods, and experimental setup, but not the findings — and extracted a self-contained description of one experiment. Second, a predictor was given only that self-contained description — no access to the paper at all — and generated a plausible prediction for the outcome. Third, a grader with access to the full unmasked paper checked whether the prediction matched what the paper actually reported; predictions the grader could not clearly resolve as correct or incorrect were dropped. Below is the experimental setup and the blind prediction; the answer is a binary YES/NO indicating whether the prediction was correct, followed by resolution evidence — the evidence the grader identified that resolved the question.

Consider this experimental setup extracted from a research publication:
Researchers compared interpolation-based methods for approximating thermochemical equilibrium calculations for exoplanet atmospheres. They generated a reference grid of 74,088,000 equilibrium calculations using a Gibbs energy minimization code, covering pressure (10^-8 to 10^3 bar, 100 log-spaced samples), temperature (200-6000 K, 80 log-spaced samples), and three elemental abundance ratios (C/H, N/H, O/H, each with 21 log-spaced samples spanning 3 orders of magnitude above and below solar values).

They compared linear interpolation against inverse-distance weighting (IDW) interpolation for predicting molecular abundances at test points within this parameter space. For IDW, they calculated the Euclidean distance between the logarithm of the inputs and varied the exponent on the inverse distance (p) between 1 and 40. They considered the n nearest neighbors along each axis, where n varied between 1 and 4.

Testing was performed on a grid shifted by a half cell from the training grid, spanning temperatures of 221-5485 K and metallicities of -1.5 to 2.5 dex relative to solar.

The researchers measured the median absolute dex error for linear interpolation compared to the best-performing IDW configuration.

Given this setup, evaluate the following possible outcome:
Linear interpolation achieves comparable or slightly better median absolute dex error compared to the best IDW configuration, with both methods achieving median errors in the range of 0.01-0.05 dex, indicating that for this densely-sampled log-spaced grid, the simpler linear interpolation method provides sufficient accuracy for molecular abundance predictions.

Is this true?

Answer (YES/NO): NO